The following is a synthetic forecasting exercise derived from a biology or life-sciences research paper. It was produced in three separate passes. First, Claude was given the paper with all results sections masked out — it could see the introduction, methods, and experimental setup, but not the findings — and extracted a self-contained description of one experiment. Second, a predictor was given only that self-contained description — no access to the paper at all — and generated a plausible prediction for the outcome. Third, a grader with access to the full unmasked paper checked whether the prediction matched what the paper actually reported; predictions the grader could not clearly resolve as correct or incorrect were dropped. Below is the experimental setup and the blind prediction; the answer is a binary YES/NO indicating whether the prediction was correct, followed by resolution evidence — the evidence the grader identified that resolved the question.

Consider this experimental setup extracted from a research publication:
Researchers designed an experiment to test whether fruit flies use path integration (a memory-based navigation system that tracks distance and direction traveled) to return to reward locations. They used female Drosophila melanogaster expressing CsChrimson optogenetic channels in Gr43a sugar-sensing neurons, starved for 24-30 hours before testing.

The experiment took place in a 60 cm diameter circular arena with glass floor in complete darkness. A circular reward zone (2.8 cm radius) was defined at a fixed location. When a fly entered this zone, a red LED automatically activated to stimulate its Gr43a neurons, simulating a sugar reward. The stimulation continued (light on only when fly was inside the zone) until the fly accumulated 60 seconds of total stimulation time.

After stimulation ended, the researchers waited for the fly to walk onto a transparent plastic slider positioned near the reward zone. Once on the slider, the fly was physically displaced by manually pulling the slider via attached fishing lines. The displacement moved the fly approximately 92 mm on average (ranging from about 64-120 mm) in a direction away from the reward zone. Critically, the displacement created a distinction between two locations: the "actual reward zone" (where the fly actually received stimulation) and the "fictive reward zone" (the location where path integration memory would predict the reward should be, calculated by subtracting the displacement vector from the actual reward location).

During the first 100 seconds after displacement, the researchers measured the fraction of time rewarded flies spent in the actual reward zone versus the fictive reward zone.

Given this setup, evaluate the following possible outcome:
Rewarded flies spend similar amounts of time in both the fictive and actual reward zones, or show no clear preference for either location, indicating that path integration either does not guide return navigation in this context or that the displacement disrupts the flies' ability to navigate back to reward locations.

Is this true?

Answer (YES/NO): NO